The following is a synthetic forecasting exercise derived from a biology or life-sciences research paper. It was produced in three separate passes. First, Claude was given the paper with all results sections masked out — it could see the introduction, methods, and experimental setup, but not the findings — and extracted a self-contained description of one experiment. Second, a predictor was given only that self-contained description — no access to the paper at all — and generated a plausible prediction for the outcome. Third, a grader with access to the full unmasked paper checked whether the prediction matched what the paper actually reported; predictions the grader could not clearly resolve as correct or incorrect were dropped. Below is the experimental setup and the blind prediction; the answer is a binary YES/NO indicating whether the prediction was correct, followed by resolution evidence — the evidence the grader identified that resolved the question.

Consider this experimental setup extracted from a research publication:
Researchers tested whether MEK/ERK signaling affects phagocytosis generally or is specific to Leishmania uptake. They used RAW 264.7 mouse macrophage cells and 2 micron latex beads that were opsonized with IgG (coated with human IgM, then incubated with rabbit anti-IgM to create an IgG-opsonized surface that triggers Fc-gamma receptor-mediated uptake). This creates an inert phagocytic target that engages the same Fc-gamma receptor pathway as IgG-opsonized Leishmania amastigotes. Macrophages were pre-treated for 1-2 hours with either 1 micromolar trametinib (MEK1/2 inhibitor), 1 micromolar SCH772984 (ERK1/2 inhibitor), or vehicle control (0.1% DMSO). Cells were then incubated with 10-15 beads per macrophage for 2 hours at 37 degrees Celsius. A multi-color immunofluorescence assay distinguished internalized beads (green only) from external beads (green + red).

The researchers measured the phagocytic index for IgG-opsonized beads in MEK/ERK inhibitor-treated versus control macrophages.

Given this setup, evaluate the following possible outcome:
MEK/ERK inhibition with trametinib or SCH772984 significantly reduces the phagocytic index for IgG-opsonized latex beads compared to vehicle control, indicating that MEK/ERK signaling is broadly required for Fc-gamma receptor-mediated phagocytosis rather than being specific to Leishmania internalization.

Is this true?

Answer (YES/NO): NO